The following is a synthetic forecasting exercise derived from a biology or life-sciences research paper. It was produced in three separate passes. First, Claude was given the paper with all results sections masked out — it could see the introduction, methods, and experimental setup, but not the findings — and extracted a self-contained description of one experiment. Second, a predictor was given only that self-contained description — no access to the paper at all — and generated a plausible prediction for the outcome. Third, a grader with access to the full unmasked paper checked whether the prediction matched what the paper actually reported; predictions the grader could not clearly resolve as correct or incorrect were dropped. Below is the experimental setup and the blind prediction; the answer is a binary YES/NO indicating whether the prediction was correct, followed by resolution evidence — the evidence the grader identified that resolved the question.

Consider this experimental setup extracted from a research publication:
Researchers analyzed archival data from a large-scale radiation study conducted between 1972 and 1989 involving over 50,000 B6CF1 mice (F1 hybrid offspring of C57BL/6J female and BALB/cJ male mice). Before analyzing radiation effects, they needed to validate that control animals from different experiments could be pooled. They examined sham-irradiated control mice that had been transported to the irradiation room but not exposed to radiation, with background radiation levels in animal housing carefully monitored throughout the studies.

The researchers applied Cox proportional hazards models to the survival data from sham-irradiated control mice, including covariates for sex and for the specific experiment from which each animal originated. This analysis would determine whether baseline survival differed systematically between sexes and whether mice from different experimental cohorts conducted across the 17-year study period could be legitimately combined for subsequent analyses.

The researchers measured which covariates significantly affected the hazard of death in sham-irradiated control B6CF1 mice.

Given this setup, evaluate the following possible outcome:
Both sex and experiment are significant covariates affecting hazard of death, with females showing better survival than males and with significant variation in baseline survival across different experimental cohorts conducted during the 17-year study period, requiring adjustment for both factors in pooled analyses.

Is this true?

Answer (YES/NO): NO